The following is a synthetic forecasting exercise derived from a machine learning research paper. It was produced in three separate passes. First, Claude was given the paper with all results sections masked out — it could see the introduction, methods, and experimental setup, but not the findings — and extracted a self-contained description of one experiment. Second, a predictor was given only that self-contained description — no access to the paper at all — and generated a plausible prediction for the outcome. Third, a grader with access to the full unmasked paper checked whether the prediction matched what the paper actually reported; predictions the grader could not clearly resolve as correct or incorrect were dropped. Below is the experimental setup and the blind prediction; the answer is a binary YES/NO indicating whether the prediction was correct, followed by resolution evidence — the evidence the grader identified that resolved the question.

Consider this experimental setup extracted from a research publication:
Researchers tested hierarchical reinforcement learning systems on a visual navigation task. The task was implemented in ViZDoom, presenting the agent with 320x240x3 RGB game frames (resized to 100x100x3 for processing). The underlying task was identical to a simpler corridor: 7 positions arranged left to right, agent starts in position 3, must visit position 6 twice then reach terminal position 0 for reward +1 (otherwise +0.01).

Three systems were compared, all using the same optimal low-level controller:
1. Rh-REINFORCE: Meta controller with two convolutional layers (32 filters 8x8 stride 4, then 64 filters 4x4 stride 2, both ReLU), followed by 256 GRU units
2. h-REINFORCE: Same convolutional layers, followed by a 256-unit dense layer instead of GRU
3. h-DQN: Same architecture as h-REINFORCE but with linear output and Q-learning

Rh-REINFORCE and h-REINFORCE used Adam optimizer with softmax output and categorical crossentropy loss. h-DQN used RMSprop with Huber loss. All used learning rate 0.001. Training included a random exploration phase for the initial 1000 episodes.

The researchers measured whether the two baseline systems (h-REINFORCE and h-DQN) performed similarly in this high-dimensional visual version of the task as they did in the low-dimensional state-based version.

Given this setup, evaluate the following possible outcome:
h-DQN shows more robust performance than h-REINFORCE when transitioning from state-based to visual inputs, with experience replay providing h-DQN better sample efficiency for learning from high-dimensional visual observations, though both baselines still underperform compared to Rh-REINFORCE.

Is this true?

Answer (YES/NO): NO